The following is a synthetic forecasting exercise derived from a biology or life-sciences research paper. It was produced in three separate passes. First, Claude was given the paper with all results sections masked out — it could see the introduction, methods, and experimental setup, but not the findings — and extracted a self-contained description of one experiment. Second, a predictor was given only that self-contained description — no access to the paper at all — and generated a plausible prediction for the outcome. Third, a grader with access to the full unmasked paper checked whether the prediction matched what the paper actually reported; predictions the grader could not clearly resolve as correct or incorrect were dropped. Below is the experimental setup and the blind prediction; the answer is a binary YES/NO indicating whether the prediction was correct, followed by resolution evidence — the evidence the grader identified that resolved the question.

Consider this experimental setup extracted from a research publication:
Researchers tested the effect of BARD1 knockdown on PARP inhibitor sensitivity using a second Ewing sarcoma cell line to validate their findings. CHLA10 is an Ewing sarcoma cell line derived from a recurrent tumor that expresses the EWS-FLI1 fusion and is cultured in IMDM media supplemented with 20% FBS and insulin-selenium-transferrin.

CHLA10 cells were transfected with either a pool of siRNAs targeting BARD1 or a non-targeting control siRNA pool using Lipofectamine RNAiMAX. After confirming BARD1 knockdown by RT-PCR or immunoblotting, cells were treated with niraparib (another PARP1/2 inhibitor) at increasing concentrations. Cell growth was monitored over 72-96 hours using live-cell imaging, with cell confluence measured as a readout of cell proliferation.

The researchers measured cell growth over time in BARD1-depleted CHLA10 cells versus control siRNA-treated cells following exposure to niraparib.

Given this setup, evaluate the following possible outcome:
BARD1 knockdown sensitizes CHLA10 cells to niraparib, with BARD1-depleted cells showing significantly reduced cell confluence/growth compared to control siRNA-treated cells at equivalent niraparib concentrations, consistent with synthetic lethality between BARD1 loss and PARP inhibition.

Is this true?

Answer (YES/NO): YES